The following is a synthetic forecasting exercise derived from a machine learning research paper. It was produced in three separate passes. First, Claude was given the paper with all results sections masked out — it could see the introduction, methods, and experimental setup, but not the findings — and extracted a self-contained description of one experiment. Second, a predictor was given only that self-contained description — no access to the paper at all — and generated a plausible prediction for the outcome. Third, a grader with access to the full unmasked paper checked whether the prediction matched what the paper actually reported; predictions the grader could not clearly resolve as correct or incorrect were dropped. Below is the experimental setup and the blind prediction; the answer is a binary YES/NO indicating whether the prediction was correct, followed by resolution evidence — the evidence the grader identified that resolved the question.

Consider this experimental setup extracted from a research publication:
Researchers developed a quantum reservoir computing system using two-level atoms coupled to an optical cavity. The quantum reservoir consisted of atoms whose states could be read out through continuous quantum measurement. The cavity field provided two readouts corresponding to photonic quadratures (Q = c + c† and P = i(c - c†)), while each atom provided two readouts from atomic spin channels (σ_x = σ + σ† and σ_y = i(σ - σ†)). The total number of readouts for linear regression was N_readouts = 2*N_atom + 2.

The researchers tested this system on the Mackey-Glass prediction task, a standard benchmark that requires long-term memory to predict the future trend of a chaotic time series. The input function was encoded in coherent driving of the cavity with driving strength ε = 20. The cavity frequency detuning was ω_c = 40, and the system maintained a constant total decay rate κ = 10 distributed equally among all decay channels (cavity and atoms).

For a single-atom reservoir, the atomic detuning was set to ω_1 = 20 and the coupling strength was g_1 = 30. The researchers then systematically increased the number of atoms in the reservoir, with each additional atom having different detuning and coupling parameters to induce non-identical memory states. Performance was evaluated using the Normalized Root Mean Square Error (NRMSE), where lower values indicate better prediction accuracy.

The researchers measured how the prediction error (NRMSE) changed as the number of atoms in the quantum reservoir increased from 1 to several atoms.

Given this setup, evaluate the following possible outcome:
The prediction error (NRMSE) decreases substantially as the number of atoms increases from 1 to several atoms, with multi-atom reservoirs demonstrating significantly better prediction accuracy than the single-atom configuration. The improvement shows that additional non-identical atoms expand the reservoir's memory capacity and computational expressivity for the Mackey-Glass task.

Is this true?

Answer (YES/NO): YES